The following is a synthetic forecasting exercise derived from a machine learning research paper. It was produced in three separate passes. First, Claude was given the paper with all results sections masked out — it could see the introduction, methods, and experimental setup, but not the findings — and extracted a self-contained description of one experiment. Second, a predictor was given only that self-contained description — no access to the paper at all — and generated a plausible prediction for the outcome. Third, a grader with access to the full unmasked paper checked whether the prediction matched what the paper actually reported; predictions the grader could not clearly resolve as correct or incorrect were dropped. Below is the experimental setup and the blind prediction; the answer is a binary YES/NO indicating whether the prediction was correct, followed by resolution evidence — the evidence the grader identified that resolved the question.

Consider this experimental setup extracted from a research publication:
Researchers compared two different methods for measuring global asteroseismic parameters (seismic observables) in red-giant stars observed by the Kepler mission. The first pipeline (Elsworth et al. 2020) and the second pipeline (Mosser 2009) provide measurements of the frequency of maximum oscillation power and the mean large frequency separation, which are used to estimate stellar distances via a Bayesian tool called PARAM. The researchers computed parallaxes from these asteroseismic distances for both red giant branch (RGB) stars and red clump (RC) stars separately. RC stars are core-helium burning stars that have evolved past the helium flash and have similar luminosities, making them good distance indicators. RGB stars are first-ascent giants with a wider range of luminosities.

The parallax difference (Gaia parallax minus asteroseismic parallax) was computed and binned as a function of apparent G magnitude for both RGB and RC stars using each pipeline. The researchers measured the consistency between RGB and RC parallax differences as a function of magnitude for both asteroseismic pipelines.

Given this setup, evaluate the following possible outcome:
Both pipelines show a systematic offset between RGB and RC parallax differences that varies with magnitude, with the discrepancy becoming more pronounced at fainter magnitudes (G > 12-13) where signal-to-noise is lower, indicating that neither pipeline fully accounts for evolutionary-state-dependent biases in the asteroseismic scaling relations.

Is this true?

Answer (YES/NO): NO